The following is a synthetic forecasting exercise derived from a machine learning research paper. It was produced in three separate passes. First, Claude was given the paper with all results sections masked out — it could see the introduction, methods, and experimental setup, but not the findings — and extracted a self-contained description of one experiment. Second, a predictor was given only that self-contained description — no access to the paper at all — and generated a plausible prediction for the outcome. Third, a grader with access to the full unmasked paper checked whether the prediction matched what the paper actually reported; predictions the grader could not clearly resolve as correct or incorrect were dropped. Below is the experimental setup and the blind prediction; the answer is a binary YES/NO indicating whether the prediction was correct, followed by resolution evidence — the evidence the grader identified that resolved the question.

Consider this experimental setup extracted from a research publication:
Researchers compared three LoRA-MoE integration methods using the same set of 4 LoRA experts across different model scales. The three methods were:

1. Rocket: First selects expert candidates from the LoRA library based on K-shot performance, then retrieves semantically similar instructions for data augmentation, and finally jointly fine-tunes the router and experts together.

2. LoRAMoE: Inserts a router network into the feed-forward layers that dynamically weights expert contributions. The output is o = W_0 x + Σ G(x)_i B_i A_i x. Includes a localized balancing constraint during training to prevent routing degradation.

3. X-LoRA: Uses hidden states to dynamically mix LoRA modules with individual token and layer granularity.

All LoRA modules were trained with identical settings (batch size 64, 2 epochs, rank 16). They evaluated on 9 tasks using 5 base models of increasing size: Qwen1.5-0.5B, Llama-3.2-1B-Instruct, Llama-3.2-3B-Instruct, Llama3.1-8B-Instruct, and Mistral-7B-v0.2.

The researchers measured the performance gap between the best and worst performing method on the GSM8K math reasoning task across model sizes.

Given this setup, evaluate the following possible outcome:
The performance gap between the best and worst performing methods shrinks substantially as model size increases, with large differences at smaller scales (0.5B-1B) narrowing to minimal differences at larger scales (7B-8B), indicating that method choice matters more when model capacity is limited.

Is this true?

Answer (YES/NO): NO